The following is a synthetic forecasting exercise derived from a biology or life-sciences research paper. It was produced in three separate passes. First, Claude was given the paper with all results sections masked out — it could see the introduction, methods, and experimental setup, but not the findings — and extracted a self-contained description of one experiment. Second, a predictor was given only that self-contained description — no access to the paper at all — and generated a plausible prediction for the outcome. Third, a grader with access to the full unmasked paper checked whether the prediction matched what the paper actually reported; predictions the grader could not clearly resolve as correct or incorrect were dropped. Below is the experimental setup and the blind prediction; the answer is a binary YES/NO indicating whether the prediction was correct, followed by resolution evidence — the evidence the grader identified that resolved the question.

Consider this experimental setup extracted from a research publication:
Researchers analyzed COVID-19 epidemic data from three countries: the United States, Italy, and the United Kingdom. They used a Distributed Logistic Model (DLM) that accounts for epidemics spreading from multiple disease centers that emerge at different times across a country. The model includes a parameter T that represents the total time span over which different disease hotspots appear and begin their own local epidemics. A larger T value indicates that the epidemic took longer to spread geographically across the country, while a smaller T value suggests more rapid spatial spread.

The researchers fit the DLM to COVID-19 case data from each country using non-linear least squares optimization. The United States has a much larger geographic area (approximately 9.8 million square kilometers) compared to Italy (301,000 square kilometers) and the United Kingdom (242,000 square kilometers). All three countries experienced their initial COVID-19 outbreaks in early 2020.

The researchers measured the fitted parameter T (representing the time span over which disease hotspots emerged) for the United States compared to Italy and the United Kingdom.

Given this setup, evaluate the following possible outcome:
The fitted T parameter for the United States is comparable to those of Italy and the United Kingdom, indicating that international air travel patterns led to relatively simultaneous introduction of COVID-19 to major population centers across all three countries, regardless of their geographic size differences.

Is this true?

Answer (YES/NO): NO